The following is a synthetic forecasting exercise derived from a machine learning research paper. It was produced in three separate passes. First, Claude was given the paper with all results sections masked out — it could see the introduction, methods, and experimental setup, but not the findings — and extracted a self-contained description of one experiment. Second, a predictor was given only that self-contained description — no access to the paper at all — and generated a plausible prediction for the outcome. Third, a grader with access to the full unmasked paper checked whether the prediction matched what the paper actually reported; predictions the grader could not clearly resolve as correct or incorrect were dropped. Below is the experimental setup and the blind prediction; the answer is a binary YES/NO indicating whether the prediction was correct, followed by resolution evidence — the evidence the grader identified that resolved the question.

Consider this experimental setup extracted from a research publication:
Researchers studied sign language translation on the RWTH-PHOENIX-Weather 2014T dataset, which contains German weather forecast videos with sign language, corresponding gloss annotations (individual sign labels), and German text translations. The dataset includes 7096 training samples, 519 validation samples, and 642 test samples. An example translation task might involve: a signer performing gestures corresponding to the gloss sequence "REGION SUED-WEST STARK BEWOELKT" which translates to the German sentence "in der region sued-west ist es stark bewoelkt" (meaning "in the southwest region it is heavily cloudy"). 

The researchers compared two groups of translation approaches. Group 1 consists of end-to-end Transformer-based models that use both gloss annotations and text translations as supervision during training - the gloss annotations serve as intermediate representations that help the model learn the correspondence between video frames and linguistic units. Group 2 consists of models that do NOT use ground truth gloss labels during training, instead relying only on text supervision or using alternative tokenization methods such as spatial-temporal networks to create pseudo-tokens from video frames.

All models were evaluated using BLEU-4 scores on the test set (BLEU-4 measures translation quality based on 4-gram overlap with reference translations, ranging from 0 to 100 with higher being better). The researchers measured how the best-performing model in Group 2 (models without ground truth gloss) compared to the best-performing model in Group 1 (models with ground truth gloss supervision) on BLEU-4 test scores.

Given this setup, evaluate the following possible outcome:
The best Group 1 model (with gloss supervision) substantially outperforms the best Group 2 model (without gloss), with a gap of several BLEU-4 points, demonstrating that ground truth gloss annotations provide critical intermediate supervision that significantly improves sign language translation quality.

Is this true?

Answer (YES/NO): YES